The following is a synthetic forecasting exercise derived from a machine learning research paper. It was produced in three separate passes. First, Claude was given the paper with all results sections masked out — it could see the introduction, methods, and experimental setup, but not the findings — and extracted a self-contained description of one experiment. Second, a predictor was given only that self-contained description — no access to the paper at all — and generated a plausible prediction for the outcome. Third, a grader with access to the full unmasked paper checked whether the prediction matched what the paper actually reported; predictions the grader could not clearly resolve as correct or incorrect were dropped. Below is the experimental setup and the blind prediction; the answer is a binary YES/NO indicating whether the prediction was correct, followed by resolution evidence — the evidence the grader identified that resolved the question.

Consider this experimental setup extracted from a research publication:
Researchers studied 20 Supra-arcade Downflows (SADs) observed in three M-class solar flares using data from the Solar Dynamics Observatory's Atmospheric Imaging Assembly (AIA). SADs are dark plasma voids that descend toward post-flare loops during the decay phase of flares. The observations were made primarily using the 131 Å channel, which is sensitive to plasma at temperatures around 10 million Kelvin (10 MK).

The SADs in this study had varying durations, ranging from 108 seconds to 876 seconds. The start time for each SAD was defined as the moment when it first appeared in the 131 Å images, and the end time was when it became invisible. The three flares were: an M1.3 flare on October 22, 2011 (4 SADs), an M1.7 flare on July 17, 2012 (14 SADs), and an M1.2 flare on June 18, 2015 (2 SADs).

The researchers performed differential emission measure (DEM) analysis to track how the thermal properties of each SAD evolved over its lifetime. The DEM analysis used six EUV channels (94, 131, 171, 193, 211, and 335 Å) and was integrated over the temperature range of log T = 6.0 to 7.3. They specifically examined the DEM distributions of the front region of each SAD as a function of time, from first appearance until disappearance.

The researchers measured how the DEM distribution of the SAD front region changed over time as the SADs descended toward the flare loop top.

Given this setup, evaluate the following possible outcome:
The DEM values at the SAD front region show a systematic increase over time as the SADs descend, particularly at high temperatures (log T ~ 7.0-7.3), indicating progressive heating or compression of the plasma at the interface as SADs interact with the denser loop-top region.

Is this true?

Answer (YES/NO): YES